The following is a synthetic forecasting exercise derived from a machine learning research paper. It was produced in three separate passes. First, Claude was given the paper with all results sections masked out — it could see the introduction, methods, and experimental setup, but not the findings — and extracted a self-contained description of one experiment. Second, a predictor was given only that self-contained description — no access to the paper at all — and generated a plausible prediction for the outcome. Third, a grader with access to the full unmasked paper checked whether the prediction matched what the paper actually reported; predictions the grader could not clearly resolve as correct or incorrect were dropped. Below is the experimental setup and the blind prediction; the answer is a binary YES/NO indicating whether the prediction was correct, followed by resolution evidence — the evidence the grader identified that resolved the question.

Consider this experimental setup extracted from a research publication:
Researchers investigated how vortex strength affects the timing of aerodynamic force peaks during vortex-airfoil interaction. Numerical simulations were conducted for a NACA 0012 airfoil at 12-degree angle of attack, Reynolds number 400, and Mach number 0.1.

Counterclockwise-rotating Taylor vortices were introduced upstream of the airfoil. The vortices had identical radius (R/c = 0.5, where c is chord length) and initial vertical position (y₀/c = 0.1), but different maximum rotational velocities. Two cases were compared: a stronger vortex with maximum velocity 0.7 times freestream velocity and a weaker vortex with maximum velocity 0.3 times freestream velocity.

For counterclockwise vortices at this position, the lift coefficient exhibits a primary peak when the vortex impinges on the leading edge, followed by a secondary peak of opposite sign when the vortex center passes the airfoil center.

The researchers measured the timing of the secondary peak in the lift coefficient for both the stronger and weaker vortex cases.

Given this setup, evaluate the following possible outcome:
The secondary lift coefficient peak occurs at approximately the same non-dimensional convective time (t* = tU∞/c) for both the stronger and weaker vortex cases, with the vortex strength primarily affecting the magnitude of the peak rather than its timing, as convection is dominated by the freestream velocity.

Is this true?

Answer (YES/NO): NO